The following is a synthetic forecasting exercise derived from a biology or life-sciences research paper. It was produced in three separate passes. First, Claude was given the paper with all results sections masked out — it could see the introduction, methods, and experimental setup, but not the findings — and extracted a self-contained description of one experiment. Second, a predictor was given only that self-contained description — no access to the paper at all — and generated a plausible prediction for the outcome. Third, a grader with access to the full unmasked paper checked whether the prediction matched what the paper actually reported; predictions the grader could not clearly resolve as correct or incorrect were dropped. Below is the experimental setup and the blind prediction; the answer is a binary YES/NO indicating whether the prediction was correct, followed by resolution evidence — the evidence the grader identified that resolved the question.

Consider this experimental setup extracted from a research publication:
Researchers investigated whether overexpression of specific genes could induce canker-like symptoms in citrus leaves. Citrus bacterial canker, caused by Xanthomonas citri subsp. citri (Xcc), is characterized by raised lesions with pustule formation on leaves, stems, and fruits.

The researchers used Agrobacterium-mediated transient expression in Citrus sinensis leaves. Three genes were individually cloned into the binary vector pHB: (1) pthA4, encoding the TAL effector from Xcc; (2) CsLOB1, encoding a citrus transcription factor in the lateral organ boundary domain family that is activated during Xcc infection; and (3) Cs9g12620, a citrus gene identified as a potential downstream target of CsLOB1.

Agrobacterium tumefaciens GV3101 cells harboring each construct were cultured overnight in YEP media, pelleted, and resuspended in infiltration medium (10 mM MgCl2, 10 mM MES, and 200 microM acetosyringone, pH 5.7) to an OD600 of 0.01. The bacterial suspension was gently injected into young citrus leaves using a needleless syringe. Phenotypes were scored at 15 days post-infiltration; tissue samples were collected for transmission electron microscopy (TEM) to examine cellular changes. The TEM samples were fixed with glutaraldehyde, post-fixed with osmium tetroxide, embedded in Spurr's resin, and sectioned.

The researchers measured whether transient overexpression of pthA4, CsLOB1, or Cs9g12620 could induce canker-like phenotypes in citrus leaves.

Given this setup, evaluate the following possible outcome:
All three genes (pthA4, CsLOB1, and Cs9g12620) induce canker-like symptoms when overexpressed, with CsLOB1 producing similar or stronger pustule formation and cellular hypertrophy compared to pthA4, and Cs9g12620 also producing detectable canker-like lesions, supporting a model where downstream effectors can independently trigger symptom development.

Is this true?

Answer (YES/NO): NO